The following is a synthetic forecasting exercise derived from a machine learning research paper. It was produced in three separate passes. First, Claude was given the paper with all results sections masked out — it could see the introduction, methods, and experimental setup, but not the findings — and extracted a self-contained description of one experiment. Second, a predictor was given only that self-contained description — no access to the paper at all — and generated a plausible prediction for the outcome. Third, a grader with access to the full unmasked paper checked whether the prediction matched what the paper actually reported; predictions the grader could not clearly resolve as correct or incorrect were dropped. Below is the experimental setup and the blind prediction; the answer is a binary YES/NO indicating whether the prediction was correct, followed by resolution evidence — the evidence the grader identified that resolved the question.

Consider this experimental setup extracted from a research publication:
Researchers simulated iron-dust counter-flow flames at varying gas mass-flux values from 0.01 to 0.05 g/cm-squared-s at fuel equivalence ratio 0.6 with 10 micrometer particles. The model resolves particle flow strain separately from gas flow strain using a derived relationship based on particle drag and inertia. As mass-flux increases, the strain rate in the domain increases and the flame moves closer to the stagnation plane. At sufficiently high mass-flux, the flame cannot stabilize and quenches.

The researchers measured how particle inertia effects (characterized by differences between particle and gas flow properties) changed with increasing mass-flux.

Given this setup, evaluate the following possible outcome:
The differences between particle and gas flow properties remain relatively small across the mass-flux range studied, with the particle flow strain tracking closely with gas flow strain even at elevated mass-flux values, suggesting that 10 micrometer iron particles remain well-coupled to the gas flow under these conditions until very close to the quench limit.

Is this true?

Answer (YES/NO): NO